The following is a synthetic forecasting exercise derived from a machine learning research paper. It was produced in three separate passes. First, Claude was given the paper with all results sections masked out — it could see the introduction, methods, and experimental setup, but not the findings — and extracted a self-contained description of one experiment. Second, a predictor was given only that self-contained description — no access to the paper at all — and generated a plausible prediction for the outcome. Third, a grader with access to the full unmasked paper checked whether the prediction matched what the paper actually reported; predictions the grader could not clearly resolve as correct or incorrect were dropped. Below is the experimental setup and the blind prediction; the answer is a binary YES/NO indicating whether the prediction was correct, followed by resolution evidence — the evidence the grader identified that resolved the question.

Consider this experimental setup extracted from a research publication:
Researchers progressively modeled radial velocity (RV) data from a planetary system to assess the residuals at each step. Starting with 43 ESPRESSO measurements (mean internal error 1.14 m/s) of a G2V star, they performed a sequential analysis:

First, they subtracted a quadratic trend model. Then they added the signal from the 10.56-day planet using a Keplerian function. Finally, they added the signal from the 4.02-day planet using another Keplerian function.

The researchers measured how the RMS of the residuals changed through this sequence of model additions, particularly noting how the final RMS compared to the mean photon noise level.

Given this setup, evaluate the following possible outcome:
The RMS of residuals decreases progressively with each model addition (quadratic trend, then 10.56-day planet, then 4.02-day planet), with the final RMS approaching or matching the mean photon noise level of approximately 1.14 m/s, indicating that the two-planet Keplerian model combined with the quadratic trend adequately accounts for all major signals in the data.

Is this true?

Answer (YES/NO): YES